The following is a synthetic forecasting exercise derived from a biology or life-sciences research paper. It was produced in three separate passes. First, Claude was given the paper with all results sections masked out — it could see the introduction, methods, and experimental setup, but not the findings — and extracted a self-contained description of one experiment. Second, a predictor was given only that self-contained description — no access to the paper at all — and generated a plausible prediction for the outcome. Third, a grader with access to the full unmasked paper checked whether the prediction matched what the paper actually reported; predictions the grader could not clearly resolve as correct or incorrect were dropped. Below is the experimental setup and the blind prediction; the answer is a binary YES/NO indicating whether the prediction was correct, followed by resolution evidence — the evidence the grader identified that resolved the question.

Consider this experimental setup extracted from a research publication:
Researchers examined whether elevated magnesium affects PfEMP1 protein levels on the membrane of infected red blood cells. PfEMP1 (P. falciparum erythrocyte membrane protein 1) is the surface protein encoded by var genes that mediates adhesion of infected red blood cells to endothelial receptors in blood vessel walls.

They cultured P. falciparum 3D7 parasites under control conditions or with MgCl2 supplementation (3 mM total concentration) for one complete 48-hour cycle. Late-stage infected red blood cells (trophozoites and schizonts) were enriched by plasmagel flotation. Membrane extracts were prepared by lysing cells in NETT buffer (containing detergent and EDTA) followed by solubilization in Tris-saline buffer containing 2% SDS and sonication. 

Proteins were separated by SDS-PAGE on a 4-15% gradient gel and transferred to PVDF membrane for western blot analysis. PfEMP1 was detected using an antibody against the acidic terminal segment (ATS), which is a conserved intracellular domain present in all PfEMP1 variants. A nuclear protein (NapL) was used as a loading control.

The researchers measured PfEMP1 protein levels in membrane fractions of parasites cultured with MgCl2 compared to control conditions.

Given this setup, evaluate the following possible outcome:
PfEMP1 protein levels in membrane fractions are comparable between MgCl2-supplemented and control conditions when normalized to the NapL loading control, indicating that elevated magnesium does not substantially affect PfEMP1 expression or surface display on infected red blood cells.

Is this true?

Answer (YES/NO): NO